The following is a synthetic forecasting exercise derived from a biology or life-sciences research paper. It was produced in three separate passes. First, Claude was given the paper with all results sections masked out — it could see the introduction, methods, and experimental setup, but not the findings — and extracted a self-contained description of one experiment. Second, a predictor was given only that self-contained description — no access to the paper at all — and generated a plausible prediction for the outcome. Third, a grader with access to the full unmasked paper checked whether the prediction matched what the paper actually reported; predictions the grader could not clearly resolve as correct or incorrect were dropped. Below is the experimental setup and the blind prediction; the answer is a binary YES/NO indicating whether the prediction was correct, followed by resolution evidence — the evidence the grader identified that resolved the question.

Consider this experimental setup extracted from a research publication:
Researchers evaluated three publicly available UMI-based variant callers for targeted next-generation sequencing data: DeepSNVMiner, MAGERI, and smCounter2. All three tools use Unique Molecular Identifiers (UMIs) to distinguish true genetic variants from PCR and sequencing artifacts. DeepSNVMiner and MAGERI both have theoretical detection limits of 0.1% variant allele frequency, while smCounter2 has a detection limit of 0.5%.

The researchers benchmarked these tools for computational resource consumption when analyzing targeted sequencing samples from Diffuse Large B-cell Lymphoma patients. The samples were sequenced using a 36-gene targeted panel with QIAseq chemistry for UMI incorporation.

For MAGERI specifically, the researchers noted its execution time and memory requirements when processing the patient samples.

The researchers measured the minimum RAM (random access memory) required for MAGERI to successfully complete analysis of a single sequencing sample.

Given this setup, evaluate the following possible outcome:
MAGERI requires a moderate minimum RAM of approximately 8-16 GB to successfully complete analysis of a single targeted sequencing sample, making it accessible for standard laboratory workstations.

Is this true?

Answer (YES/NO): NO